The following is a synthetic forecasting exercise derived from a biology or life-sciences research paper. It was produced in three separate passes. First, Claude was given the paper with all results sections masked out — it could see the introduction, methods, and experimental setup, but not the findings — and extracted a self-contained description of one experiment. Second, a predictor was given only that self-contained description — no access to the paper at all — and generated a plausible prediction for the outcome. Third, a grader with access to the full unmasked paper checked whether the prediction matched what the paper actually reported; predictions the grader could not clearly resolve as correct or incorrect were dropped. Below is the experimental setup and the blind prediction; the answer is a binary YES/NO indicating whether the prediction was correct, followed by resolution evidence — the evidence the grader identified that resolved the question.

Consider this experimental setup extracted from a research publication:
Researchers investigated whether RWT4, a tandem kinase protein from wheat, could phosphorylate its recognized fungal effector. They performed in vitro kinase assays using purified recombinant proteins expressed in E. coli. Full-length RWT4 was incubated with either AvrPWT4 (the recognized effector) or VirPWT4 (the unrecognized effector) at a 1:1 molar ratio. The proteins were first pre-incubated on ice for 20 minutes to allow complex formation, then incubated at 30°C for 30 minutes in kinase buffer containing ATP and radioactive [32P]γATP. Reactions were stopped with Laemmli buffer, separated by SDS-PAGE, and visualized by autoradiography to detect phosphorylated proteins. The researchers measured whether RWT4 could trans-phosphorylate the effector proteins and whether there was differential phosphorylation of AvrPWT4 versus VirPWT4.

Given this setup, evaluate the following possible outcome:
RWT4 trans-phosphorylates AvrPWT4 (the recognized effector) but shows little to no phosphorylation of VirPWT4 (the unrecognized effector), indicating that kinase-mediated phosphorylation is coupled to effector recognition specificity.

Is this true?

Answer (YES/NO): YES